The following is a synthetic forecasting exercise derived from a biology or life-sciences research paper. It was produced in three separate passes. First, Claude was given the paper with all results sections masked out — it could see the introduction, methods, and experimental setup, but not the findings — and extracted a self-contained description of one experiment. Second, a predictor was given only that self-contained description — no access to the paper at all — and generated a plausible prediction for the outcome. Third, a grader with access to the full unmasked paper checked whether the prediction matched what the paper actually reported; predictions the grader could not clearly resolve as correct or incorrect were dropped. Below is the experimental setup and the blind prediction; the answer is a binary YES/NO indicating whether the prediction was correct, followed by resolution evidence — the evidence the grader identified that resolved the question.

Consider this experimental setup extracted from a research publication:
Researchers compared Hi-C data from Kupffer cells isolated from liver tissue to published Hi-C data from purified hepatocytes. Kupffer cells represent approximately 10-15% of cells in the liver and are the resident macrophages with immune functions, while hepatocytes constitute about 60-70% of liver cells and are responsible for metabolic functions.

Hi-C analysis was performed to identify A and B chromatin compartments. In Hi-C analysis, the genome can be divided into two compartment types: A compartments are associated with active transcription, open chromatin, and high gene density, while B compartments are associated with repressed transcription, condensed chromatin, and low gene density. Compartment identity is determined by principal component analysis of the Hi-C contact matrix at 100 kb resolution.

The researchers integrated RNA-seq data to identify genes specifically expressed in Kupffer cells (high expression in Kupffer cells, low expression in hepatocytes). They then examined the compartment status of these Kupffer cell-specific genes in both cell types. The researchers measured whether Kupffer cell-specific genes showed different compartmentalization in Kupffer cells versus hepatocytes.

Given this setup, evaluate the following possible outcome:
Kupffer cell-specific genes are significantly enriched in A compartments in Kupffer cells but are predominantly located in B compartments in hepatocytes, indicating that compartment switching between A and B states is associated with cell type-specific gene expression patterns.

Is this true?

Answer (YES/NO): YES